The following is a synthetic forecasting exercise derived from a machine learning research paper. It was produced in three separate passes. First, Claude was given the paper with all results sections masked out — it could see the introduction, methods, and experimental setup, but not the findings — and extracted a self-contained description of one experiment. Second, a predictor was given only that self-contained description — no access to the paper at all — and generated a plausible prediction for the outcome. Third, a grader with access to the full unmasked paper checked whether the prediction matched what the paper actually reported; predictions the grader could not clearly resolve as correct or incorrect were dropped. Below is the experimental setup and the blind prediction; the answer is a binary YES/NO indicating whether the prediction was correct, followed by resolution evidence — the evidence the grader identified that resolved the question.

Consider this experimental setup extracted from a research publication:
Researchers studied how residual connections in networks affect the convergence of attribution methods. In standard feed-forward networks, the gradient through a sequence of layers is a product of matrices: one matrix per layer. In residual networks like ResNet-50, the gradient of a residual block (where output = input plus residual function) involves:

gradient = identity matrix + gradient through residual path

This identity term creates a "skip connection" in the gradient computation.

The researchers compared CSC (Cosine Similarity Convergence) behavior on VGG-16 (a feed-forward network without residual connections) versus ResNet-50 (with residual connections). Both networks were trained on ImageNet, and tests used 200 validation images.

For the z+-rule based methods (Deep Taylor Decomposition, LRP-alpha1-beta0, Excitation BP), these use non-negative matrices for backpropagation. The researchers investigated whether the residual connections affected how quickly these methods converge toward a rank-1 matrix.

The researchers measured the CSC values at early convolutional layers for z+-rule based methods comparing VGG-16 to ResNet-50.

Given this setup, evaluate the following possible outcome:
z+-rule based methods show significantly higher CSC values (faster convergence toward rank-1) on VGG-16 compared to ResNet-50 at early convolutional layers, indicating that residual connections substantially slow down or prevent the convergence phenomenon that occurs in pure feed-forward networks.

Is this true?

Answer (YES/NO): NO